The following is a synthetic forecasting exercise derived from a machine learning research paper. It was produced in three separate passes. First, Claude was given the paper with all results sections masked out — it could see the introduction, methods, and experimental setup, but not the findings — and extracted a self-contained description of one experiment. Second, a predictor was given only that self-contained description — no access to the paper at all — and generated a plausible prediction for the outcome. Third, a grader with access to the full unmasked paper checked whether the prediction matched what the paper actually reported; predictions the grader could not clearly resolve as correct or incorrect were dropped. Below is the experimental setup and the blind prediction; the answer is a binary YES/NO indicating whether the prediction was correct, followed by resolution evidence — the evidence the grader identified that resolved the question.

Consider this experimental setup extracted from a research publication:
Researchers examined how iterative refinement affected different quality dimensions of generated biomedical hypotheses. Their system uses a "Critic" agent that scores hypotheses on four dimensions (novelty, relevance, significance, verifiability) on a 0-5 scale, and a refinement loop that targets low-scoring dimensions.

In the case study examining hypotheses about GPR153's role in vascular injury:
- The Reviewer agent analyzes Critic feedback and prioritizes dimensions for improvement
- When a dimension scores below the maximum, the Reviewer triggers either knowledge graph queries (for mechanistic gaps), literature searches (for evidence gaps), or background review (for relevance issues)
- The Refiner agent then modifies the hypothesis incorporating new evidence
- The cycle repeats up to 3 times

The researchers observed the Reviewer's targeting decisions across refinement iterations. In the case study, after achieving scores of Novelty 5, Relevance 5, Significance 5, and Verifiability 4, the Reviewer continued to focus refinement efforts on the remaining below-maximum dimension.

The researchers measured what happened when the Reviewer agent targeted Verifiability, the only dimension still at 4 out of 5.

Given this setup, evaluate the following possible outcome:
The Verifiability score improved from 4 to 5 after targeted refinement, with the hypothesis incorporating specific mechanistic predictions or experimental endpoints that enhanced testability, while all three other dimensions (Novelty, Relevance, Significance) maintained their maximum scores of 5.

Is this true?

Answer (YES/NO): NO